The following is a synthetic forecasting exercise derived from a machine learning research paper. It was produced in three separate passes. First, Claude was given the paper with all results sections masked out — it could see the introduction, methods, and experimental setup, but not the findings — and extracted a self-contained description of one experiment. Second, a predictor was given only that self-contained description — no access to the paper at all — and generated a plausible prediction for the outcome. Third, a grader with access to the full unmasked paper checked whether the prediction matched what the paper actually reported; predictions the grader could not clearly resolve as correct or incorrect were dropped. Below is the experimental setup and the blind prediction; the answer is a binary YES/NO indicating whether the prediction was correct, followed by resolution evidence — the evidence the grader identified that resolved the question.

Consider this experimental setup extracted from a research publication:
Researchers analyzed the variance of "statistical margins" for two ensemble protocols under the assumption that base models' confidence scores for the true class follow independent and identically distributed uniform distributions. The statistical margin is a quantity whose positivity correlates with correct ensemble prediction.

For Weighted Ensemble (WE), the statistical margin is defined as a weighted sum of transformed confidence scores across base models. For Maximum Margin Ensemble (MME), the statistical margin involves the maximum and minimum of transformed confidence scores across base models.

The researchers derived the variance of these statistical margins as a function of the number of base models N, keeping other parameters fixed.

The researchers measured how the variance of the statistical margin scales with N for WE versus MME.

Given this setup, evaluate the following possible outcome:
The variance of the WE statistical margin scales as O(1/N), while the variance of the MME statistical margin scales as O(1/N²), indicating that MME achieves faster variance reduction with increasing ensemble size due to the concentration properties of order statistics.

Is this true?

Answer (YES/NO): YES